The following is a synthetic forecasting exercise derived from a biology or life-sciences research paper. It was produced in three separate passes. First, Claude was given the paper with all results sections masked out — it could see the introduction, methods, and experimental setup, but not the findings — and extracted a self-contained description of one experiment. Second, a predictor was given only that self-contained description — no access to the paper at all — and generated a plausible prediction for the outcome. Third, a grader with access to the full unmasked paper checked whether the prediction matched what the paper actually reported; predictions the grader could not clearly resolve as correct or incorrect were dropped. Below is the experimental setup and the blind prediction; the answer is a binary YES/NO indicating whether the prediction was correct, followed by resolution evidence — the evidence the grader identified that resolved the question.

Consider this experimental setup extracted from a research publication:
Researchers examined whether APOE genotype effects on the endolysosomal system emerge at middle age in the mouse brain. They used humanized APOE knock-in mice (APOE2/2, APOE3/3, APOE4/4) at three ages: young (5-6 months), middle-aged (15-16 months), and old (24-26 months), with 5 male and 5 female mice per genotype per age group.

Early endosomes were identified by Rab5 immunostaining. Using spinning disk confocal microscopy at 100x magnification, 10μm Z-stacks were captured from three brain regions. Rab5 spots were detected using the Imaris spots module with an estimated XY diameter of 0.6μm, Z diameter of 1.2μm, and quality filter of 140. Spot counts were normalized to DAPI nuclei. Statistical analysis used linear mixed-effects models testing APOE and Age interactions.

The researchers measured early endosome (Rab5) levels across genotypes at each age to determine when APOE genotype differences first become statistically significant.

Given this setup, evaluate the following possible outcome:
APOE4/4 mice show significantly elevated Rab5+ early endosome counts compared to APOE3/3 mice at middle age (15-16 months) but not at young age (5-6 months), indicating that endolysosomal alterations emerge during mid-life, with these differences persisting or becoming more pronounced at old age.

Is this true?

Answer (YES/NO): NO